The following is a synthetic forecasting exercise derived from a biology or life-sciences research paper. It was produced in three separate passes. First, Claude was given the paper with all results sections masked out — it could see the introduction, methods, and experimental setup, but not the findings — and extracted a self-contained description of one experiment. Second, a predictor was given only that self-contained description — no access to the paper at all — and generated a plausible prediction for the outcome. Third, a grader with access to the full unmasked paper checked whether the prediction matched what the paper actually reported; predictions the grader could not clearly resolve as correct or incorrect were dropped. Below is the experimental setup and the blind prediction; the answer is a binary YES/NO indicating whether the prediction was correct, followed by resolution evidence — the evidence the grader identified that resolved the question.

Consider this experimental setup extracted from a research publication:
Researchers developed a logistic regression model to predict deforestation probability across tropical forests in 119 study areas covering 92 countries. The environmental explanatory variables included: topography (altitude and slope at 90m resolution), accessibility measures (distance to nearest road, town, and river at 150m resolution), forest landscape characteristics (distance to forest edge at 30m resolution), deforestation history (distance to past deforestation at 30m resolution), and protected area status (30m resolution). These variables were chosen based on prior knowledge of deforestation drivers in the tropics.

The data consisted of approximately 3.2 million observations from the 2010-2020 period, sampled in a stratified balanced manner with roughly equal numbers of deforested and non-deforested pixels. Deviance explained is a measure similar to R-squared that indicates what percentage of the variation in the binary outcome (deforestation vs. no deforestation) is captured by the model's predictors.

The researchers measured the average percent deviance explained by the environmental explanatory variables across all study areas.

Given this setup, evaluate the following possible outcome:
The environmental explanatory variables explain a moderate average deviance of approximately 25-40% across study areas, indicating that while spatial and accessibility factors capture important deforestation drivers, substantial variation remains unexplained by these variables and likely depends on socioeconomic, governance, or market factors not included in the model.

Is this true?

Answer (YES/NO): YES